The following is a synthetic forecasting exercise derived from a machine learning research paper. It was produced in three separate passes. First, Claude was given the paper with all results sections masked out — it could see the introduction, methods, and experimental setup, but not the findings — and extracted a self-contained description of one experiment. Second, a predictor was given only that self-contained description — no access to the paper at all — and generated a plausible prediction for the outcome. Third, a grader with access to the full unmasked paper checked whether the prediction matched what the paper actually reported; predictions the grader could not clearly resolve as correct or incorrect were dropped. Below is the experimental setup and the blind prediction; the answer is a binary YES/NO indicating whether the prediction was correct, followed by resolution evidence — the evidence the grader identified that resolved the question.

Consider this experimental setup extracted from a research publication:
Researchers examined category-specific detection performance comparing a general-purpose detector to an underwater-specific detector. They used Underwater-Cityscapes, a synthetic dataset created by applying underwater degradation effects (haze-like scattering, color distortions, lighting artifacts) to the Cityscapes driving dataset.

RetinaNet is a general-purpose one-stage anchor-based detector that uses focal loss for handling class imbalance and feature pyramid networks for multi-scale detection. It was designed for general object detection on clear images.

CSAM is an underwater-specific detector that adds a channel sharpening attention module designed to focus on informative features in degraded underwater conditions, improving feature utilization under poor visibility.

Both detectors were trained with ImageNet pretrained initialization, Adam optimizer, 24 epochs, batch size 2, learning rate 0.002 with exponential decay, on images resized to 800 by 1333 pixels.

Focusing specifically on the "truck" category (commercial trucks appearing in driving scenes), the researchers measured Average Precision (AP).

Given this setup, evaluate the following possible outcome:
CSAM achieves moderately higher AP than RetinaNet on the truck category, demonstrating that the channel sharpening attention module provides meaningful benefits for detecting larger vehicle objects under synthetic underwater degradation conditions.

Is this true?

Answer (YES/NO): NO